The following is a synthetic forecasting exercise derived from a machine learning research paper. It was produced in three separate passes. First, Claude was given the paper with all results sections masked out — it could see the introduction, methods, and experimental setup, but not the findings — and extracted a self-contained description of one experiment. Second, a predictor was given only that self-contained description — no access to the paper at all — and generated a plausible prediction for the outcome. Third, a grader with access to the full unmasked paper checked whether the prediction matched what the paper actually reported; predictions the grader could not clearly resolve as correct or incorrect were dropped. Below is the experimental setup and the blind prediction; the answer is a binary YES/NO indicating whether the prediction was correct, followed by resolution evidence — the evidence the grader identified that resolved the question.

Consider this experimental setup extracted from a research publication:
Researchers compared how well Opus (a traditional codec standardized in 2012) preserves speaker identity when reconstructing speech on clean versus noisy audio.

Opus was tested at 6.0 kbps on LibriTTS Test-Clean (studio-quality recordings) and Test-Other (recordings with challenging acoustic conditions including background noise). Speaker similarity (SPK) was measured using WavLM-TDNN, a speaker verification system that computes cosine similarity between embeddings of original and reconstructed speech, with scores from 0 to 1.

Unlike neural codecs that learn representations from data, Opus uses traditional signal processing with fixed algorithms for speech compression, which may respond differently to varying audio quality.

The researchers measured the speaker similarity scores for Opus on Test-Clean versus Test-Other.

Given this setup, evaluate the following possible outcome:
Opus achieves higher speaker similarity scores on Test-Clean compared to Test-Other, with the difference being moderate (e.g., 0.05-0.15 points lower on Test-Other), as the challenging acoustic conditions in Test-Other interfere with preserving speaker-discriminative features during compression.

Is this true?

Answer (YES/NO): NO